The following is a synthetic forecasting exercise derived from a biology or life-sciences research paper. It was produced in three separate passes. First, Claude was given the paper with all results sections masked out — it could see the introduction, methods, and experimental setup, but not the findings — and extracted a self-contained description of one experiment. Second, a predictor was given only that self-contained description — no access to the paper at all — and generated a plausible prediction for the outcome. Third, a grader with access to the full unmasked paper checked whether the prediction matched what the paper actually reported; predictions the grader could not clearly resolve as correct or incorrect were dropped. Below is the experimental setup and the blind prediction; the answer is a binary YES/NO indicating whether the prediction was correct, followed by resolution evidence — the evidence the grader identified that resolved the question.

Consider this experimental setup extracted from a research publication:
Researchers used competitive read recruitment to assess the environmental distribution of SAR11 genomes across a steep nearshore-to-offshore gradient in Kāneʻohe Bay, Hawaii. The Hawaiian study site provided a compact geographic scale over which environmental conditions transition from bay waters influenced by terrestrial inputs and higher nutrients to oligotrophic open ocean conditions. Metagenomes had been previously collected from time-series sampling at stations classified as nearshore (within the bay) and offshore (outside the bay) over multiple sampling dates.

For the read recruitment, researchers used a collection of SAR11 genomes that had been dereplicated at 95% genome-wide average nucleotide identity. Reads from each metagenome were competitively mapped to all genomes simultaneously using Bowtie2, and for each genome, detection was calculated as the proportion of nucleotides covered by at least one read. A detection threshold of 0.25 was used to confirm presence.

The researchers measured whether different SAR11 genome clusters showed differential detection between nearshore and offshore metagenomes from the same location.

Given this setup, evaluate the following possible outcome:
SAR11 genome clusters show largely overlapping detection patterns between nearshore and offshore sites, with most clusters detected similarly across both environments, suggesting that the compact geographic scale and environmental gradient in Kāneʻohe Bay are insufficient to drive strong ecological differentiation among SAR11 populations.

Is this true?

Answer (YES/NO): NO